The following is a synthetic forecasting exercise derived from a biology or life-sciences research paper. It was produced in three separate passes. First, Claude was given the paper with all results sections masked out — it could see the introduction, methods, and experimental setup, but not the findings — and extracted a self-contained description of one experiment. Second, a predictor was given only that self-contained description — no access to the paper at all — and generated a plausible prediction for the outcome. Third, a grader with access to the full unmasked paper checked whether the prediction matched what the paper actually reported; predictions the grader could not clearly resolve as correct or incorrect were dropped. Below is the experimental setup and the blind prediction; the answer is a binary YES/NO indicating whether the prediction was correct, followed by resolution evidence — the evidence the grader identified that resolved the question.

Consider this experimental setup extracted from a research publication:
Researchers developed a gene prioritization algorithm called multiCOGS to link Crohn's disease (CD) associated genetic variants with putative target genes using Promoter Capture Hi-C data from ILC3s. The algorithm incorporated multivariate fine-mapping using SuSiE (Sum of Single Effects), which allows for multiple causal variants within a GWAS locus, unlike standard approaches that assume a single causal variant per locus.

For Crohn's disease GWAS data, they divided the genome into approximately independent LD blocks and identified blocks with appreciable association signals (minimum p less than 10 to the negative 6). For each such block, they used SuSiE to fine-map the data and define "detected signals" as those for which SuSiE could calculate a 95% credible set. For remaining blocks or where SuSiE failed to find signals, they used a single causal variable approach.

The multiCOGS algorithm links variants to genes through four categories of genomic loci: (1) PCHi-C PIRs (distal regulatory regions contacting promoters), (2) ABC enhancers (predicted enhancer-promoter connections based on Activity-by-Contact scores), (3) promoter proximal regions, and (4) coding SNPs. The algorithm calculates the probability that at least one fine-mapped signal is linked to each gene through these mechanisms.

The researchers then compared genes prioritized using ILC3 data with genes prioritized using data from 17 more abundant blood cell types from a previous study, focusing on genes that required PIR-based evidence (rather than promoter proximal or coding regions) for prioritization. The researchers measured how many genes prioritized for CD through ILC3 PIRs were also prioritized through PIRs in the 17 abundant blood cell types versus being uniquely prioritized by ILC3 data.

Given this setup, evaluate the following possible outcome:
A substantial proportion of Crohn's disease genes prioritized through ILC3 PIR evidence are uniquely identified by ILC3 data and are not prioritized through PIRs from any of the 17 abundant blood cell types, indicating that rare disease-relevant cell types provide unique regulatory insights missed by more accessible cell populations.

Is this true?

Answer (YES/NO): YES